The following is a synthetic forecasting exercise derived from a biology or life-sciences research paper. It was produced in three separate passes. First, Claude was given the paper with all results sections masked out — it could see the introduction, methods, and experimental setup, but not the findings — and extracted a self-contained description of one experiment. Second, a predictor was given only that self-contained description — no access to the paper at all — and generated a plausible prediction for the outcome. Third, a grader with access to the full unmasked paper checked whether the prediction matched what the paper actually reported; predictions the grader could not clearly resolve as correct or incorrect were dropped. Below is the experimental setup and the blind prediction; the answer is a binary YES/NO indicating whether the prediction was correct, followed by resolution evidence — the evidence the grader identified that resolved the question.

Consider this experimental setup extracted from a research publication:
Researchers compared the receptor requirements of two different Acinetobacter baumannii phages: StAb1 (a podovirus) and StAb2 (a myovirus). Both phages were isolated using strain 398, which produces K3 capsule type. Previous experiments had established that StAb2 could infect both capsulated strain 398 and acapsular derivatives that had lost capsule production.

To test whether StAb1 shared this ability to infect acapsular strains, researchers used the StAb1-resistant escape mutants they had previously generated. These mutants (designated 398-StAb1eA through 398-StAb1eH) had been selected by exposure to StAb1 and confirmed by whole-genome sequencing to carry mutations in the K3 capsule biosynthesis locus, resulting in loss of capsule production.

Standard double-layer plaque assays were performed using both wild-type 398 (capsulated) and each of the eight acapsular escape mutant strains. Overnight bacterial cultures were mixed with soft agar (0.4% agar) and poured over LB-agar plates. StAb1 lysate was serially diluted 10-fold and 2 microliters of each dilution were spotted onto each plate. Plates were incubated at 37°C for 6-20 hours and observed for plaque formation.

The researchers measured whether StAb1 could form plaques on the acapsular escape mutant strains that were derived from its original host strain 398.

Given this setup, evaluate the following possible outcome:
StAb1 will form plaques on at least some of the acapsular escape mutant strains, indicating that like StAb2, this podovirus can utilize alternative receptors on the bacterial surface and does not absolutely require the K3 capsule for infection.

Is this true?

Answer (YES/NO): NO